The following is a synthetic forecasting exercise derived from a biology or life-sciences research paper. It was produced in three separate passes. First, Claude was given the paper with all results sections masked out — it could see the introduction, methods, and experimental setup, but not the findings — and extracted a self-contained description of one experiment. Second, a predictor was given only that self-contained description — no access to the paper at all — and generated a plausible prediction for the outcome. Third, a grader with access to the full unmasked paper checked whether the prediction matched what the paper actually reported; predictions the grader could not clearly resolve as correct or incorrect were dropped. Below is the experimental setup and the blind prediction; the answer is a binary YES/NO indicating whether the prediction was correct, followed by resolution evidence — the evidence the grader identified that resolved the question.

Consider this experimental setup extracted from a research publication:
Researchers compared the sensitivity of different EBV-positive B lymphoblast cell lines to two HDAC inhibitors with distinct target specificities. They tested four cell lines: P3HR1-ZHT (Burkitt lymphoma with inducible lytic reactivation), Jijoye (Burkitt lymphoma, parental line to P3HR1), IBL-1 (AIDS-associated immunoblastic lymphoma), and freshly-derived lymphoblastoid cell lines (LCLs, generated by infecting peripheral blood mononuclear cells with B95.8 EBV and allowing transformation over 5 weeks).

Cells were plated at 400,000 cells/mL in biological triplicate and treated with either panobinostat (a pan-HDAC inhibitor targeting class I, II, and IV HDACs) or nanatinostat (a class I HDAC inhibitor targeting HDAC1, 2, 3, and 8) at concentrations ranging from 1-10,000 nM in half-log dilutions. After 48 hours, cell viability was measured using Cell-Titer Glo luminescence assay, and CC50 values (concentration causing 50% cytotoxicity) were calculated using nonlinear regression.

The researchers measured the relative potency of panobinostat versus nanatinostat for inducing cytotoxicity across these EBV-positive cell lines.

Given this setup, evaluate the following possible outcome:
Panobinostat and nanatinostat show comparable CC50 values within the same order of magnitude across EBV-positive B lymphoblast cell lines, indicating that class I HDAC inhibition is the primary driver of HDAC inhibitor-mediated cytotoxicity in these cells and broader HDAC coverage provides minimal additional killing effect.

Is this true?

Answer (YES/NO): NO